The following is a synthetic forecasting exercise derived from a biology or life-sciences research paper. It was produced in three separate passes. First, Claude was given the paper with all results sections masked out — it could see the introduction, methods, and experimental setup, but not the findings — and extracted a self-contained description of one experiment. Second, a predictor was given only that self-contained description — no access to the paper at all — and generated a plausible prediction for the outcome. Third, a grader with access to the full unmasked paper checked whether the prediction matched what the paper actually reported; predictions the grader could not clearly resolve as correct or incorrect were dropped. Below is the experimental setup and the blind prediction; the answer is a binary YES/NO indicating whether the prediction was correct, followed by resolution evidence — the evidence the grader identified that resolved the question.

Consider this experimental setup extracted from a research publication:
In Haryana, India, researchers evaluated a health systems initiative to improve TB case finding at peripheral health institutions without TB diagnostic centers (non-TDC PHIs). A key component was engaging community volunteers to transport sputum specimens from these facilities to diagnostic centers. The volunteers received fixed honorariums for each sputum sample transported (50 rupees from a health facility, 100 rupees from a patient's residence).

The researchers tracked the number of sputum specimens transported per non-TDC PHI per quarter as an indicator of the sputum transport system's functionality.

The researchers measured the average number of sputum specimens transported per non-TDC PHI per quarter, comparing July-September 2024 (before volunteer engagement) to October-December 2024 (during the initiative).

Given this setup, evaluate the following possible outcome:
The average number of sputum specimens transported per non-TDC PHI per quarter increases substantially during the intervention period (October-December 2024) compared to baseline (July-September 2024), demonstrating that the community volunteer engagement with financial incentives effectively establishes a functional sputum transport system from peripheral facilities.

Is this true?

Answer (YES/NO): YES